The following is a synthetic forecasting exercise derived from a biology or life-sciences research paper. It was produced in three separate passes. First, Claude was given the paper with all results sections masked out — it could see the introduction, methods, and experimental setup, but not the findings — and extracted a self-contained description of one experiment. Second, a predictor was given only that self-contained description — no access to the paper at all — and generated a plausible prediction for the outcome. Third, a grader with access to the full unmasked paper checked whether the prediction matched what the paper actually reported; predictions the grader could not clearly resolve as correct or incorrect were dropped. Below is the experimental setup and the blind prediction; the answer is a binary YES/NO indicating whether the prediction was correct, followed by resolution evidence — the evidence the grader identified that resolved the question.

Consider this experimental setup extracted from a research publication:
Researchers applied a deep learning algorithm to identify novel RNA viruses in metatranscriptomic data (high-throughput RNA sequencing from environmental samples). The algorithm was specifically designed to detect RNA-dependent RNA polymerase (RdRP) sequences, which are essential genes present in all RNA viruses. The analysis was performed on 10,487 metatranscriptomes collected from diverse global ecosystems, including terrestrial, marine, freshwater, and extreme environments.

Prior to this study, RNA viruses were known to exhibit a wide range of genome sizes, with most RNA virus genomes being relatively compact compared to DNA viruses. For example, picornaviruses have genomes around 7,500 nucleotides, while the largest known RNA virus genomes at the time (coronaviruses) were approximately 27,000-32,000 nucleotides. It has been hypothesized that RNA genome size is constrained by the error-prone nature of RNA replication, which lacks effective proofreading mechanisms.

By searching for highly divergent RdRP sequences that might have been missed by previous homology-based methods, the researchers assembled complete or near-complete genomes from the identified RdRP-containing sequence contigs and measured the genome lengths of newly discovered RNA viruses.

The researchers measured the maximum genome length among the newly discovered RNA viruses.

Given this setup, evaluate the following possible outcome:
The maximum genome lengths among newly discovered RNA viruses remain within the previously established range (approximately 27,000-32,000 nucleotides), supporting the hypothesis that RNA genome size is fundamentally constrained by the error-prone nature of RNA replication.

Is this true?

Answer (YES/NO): NO